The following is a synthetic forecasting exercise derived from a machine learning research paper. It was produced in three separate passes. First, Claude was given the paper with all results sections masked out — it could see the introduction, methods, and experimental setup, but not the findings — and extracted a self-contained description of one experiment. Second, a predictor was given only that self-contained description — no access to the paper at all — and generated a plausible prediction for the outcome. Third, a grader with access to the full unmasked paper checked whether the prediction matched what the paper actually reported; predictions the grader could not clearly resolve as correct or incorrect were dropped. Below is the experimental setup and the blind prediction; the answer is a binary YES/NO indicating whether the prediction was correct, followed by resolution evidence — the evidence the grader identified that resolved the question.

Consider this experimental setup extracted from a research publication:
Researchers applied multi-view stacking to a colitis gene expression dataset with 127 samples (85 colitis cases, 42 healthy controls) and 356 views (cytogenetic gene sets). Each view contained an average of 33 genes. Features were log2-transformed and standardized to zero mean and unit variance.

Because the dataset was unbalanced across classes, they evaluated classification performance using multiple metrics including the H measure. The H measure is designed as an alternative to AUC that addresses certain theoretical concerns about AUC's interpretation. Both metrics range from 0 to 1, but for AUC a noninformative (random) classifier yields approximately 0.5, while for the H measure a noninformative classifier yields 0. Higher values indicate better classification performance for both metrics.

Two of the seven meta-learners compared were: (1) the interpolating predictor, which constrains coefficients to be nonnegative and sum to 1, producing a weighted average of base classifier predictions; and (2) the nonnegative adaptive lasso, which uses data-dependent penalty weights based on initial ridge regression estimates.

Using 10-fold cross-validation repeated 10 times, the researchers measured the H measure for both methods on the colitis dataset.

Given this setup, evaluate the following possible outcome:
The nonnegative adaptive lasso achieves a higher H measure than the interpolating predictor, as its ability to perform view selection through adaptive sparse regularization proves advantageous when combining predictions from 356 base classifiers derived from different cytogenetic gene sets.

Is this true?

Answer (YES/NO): YES